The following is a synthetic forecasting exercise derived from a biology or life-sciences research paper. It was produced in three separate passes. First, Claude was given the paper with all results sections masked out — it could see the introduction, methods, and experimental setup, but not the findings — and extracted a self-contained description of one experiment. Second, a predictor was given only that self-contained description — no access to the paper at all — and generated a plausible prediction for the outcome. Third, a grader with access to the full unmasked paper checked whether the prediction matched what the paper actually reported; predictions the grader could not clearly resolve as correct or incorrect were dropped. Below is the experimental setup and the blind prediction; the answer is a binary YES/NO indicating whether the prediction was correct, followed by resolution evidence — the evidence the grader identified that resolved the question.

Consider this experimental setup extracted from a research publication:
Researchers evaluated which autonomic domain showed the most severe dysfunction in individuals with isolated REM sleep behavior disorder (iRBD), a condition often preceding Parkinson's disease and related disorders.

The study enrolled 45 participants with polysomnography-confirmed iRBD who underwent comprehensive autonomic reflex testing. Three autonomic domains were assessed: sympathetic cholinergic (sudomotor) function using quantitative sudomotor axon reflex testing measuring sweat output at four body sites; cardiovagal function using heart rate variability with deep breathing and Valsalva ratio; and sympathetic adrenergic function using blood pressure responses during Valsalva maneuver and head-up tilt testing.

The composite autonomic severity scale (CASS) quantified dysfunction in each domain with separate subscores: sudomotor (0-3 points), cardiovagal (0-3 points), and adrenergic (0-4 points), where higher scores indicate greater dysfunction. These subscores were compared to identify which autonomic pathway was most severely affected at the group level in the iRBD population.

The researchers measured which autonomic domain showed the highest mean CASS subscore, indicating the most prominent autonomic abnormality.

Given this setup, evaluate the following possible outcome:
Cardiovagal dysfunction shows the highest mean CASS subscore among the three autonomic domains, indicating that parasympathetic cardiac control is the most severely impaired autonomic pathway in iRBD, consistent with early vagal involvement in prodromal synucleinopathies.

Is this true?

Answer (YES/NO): YES